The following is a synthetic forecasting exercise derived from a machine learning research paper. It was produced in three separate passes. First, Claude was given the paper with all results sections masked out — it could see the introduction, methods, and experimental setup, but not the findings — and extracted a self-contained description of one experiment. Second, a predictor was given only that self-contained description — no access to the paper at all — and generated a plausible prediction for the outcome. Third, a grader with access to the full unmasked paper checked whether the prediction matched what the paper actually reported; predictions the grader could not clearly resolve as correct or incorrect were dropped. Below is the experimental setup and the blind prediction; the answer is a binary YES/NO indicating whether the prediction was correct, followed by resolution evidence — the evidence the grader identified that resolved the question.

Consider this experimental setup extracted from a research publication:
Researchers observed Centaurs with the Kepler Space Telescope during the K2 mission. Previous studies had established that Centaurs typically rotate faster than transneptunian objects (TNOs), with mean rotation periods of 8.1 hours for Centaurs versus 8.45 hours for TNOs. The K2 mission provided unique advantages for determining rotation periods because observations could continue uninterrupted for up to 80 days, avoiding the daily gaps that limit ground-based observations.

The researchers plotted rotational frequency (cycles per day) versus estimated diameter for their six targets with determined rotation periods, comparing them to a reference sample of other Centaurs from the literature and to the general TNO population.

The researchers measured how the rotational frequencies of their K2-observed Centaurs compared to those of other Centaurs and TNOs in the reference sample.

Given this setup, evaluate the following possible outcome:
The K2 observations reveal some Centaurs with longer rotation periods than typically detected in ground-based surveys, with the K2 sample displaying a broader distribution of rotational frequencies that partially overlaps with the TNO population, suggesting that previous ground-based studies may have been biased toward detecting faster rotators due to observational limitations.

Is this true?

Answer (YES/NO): YES